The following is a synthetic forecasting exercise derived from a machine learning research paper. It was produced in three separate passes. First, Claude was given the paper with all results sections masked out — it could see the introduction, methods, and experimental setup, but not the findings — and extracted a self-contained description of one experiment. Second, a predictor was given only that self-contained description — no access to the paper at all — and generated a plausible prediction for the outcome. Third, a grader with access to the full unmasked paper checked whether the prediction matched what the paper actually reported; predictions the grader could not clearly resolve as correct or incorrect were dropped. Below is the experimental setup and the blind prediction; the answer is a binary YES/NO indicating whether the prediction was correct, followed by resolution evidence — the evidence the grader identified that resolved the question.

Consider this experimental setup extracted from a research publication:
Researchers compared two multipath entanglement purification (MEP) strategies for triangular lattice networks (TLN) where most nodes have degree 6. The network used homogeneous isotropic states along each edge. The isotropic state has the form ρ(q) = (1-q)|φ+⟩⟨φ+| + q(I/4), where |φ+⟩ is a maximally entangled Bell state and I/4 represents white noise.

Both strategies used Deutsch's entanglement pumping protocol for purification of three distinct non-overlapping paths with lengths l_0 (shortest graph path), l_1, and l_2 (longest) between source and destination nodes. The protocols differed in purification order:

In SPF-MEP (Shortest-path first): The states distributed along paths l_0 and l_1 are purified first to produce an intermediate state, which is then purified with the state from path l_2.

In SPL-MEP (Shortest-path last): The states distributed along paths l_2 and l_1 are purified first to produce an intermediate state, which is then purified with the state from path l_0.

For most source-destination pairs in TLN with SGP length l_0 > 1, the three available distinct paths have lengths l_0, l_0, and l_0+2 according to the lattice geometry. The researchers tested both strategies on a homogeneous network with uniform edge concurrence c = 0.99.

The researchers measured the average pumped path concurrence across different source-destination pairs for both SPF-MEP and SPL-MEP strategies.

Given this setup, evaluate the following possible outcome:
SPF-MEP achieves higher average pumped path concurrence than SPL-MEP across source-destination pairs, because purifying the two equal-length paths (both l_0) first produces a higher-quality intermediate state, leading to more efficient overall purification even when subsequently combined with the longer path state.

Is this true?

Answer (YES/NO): NO